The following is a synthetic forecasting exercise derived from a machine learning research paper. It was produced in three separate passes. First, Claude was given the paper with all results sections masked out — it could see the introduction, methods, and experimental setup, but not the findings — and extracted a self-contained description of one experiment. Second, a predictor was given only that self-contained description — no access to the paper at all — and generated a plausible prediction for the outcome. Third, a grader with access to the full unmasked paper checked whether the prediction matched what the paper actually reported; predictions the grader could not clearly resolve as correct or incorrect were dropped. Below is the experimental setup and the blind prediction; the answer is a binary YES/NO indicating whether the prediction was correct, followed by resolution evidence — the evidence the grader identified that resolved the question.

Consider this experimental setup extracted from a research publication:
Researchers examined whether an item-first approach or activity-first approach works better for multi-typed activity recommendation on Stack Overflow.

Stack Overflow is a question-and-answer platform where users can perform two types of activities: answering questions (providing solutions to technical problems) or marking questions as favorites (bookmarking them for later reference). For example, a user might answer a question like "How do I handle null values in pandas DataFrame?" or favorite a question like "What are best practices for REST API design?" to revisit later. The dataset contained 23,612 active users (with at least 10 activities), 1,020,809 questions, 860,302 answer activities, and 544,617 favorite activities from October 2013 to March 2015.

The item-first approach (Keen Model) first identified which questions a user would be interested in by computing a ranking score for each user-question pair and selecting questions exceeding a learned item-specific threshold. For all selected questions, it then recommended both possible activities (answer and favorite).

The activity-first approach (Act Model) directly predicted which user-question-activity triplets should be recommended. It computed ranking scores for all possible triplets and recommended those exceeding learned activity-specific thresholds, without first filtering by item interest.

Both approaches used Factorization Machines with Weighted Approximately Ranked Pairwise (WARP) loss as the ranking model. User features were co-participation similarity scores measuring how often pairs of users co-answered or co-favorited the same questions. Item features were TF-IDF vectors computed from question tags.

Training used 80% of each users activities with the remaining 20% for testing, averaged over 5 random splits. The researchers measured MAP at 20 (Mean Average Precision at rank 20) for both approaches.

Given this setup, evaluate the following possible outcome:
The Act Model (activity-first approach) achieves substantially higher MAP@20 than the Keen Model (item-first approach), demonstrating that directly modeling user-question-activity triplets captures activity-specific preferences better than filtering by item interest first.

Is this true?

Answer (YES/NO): NO